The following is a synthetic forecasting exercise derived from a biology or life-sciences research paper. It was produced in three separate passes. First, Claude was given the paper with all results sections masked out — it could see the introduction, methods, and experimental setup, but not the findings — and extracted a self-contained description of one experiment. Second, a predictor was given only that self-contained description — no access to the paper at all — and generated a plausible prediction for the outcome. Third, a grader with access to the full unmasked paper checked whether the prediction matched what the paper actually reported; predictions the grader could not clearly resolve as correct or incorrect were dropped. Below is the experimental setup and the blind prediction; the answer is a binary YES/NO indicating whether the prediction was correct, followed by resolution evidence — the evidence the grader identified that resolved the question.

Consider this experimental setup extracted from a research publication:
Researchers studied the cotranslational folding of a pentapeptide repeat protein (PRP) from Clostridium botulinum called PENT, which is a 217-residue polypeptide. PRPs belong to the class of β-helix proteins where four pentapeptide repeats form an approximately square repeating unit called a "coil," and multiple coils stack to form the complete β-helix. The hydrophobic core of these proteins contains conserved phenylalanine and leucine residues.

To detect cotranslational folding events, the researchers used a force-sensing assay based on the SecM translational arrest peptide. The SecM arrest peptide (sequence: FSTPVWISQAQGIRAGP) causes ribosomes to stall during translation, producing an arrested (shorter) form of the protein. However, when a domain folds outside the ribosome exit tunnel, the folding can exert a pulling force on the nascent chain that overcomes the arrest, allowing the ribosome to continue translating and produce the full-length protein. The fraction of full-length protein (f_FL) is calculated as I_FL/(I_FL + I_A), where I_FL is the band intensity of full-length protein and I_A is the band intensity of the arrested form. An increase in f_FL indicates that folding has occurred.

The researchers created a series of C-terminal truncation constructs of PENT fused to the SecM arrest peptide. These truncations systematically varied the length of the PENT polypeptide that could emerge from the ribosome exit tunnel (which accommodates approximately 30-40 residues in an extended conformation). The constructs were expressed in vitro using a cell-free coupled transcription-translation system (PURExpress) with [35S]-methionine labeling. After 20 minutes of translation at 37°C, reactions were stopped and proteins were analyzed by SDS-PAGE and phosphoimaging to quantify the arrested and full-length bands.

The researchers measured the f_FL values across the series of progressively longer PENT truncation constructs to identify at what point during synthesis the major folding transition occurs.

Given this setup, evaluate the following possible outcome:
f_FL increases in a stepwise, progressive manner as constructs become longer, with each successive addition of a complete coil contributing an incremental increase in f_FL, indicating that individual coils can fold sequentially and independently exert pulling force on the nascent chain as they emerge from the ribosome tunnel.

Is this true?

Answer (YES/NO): NO